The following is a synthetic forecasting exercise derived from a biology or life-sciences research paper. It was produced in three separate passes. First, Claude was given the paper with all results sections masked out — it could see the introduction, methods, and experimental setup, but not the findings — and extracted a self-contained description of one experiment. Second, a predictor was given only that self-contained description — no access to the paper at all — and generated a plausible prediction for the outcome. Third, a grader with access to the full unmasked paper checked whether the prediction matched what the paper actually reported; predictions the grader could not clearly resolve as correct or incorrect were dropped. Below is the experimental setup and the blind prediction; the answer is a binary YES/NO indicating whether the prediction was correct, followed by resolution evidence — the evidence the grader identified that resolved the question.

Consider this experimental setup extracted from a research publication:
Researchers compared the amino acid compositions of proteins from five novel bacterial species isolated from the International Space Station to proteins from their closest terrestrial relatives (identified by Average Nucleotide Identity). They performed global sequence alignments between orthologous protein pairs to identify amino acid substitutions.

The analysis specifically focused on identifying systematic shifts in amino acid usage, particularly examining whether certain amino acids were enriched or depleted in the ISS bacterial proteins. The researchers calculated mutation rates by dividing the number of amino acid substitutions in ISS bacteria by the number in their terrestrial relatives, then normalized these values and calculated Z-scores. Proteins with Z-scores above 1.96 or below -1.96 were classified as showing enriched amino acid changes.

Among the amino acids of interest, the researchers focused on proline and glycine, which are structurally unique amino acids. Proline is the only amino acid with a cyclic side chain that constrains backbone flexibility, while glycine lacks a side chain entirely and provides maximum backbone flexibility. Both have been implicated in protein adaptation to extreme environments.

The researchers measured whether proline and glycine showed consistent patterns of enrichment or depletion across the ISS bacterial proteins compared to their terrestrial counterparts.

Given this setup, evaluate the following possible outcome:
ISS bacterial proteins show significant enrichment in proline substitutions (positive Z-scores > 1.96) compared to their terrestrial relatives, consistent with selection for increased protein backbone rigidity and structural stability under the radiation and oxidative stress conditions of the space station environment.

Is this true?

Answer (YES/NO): NO